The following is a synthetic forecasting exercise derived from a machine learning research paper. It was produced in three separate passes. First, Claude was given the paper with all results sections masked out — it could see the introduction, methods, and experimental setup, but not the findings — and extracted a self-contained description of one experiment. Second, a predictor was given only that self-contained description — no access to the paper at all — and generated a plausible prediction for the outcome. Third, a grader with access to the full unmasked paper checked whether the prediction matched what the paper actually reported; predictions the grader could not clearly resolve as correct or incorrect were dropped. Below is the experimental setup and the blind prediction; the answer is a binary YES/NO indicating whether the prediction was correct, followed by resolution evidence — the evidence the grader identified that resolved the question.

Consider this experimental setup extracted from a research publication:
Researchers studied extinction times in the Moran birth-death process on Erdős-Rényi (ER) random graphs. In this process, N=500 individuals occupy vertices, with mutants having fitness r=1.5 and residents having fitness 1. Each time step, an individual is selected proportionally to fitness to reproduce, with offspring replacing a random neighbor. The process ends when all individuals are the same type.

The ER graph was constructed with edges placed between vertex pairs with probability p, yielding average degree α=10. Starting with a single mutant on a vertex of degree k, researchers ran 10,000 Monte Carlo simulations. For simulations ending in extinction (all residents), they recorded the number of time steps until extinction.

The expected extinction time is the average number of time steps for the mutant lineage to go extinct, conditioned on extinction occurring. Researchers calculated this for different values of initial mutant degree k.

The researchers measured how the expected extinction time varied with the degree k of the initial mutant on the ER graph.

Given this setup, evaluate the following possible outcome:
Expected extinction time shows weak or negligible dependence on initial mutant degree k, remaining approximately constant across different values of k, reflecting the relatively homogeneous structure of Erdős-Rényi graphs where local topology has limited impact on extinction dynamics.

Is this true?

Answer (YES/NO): NO